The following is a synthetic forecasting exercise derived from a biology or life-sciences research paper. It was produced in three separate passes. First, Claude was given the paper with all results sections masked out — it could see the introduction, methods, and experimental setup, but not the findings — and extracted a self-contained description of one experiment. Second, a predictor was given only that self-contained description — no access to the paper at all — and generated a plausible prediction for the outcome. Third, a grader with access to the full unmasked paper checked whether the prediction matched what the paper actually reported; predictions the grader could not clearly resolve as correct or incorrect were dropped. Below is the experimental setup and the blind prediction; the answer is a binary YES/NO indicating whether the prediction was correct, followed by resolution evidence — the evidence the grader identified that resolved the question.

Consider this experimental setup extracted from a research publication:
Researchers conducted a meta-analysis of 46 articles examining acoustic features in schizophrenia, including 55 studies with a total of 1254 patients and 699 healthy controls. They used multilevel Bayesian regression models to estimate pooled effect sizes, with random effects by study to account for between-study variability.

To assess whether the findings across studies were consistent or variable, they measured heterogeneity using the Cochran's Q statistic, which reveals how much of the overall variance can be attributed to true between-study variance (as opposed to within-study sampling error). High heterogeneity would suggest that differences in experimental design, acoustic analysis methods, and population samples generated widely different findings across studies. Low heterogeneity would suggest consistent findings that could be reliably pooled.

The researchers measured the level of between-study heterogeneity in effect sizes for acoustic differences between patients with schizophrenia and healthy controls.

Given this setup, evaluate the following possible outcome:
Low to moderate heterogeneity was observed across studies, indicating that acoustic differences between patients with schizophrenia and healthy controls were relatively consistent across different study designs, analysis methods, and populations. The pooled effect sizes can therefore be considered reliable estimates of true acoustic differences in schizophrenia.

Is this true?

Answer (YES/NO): NO